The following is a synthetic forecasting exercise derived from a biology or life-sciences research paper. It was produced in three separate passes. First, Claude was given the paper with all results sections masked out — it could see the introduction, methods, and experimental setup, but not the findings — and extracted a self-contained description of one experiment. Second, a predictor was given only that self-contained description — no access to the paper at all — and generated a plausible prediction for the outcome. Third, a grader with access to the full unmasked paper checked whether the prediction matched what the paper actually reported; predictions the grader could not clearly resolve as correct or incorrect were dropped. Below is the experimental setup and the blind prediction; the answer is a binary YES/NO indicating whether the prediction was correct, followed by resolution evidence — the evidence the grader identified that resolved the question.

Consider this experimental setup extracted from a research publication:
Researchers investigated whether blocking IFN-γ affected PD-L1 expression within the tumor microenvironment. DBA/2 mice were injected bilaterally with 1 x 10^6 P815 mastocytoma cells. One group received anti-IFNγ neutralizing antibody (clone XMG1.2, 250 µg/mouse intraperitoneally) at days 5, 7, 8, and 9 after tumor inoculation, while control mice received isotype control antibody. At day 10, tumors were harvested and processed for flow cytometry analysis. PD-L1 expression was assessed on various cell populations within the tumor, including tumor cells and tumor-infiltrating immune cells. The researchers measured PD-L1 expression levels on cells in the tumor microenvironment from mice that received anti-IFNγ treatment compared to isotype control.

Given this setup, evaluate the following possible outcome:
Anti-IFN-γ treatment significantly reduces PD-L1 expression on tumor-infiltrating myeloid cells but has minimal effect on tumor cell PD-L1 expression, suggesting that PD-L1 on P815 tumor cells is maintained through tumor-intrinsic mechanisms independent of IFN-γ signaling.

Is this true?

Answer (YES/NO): YES